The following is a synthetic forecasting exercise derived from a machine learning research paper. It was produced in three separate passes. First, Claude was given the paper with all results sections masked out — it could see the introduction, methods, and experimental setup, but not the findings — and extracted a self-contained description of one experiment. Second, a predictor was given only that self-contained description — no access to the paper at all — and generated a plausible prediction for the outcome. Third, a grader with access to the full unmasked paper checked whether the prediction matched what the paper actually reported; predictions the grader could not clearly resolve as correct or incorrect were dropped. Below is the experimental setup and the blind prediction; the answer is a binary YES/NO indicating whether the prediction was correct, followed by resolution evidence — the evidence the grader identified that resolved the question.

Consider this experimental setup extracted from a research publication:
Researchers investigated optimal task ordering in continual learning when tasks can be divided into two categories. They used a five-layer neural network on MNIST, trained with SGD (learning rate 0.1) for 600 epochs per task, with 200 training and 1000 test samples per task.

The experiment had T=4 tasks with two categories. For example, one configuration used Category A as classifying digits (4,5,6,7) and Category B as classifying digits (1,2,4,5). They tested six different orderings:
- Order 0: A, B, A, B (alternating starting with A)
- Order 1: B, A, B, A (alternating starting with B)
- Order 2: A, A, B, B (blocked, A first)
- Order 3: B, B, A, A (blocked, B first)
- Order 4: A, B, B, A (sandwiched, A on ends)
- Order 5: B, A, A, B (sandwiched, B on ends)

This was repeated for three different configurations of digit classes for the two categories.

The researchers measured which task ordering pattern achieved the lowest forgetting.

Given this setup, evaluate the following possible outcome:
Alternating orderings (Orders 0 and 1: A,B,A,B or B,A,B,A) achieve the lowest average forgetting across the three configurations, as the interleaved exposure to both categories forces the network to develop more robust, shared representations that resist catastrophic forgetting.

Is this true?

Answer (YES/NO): YES